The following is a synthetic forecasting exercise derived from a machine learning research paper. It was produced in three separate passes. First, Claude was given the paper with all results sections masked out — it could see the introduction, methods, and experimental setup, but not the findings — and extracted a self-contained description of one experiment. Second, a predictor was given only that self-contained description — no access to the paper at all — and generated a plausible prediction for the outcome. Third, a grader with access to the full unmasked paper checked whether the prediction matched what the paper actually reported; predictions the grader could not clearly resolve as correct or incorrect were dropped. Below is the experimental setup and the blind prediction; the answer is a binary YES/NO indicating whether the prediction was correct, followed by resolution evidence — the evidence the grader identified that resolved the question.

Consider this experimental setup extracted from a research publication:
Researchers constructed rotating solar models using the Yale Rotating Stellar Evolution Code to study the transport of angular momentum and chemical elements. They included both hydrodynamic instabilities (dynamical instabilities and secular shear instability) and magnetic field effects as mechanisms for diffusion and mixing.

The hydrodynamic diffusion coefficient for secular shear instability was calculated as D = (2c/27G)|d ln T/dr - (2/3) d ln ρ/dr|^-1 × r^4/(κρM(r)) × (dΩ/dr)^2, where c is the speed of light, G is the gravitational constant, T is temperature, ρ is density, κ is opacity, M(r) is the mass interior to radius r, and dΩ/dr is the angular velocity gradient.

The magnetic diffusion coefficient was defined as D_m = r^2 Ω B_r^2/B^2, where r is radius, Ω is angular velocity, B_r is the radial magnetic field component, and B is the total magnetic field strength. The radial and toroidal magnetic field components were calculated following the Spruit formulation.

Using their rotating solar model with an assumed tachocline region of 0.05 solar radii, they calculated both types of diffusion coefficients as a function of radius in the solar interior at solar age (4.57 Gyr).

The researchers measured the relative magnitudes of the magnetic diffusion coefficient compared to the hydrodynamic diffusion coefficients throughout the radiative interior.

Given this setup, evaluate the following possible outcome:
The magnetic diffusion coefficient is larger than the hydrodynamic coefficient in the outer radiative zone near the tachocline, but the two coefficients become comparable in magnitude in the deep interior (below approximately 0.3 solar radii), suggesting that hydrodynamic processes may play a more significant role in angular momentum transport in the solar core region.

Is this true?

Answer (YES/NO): NO